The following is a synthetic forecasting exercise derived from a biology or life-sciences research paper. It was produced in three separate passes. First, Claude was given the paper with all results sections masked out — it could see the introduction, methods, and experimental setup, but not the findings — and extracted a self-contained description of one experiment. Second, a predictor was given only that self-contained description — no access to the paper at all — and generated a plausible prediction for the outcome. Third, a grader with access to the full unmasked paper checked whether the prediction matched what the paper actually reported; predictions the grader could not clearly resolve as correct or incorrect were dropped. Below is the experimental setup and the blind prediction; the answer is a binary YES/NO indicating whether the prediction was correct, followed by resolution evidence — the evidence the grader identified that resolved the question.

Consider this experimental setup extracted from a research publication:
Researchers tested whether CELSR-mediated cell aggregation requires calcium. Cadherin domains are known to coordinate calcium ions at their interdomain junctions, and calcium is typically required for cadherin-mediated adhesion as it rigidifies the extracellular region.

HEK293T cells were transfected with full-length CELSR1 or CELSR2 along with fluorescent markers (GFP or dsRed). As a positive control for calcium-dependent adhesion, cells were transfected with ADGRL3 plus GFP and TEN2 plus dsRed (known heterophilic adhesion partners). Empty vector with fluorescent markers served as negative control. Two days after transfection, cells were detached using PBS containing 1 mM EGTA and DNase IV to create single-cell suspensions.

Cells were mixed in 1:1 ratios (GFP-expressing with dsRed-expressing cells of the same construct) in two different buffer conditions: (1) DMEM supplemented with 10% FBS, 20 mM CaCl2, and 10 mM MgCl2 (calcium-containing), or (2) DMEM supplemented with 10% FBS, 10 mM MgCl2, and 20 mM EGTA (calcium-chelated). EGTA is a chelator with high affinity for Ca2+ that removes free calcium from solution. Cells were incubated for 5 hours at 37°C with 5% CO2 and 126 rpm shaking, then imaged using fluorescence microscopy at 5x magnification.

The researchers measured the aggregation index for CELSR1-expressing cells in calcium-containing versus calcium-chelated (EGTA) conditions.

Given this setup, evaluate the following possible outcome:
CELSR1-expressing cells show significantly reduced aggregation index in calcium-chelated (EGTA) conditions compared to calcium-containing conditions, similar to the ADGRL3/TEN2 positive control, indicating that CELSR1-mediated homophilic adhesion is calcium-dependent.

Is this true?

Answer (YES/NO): NO